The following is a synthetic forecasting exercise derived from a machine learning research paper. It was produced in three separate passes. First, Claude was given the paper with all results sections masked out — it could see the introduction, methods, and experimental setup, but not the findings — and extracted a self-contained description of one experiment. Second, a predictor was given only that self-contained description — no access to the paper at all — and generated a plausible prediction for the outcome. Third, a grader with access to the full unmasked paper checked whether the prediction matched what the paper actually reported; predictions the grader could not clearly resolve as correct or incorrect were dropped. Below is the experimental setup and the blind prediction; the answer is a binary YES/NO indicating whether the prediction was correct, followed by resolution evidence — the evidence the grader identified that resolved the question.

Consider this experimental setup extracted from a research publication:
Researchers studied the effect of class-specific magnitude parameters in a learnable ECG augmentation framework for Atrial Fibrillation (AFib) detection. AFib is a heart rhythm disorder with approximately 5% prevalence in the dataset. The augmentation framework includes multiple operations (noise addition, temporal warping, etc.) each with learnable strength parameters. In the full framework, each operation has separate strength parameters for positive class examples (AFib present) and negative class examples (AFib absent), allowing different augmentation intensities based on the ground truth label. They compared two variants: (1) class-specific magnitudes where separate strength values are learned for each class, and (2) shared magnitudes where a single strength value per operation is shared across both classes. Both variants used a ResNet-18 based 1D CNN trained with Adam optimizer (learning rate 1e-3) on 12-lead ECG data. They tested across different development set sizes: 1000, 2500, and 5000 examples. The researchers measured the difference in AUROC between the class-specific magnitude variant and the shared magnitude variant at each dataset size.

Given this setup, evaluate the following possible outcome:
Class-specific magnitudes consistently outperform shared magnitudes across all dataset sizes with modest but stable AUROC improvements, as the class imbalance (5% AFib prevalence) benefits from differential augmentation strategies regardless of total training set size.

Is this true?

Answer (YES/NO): NO